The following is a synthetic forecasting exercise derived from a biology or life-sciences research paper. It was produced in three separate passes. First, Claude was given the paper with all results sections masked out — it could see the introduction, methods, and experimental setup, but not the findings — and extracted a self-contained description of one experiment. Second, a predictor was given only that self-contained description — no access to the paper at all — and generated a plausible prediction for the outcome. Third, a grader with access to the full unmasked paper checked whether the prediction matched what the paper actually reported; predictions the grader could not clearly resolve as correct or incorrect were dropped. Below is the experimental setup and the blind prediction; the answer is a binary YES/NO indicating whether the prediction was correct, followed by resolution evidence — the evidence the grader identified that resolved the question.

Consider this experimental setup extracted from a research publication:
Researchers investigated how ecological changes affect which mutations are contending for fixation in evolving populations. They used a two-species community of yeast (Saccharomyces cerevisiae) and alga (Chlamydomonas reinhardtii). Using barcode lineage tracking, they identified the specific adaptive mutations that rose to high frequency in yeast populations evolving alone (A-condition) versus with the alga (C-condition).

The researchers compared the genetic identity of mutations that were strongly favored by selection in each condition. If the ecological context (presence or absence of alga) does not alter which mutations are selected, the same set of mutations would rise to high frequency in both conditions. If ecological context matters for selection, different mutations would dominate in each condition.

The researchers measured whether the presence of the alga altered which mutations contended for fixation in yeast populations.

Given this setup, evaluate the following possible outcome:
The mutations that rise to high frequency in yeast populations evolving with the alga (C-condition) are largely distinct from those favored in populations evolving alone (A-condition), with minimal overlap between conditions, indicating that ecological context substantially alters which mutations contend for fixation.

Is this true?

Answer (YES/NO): NO